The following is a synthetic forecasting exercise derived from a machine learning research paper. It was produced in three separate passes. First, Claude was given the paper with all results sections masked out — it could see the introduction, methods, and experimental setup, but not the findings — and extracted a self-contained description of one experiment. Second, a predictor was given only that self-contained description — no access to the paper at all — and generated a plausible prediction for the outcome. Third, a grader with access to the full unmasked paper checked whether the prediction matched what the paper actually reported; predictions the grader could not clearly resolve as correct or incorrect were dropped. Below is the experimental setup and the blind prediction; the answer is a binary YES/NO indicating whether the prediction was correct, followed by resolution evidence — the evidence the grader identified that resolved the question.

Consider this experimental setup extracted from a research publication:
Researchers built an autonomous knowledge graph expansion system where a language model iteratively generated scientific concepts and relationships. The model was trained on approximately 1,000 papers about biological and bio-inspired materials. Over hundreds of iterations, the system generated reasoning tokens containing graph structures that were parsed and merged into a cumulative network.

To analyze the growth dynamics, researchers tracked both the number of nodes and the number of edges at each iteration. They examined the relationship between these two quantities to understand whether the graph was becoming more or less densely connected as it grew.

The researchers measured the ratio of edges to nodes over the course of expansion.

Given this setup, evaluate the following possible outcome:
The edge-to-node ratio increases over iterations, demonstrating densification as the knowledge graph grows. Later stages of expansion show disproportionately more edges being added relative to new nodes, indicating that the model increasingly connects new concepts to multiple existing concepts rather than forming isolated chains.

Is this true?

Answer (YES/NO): YES